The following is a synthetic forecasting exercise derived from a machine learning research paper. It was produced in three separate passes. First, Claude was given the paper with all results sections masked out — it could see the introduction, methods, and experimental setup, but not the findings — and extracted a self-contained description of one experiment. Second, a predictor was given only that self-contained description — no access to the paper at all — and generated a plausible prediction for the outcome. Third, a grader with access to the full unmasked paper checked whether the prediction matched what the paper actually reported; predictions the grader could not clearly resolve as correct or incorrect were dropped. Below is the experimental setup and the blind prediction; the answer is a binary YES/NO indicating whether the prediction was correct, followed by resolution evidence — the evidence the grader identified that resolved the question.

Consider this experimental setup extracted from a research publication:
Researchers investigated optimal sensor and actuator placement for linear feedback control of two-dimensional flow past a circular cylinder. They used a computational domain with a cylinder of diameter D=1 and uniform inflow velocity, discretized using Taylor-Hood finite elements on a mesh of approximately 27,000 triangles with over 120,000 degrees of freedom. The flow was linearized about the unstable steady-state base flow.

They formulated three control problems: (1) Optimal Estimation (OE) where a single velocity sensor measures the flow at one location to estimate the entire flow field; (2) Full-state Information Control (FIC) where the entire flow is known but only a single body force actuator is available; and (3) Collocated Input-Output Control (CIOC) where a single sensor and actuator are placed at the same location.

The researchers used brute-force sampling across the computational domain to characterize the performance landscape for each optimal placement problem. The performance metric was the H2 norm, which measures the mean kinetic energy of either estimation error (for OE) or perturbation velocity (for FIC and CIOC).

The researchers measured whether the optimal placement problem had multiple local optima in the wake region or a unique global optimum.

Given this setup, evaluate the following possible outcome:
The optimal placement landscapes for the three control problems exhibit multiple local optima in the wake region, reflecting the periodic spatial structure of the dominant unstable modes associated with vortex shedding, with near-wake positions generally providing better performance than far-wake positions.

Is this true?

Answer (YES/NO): NO